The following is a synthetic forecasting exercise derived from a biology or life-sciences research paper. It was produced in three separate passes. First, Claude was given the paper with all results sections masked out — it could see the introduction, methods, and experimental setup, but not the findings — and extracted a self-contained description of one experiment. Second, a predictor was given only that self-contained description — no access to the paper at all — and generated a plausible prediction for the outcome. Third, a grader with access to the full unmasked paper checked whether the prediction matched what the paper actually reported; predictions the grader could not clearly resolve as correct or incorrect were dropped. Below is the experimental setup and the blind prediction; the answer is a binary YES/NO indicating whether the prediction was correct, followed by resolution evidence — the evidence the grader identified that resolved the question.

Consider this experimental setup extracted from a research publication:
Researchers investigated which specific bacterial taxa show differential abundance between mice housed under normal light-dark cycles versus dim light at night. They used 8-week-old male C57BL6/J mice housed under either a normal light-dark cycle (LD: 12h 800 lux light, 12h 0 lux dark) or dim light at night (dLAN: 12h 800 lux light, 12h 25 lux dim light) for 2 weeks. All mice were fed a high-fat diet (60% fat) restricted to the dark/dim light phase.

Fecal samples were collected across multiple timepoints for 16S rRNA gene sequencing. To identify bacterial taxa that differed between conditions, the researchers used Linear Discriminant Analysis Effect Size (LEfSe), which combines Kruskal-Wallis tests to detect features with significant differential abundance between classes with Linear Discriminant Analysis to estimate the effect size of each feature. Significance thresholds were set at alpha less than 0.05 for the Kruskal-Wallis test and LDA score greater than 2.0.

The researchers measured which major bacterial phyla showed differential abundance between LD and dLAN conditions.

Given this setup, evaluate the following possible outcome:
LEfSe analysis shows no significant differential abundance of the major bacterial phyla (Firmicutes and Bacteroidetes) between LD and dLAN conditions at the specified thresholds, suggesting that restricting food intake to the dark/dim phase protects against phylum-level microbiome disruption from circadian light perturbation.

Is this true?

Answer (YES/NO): YES